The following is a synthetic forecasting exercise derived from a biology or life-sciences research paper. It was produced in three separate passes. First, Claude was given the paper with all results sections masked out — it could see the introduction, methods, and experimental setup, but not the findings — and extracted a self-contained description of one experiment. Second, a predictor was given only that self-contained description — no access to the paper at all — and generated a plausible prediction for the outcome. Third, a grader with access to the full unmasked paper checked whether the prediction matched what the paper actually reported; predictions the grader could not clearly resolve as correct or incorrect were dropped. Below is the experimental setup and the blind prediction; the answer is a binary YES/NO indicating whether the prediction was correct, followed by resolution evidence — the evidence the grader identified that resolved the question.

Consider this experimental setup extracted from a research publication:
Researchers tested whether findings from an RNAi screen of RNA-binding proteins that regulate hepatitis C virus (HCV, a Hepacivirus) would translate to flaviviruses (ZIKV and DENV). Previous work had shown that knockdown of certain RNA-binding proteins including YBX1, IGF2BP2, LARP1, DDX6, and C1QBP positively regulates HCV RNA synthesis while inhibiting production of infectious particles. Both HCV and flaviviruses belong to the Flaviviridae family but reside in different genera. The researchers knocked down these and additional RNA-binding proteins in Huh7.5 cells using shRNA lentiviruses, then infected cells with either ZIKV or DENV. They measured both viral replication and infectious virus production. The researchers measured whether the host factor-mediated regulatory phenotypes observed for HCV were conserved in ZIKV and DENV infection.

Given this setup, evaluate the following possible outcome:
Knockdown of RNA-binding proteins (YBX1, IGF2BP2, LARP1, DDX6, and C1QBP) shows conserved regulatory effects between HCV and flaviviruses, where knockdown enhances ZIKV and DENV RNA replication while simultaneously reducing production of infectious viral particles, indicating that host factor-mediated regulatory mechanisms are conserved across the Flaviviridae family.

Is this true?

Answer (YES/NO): NO